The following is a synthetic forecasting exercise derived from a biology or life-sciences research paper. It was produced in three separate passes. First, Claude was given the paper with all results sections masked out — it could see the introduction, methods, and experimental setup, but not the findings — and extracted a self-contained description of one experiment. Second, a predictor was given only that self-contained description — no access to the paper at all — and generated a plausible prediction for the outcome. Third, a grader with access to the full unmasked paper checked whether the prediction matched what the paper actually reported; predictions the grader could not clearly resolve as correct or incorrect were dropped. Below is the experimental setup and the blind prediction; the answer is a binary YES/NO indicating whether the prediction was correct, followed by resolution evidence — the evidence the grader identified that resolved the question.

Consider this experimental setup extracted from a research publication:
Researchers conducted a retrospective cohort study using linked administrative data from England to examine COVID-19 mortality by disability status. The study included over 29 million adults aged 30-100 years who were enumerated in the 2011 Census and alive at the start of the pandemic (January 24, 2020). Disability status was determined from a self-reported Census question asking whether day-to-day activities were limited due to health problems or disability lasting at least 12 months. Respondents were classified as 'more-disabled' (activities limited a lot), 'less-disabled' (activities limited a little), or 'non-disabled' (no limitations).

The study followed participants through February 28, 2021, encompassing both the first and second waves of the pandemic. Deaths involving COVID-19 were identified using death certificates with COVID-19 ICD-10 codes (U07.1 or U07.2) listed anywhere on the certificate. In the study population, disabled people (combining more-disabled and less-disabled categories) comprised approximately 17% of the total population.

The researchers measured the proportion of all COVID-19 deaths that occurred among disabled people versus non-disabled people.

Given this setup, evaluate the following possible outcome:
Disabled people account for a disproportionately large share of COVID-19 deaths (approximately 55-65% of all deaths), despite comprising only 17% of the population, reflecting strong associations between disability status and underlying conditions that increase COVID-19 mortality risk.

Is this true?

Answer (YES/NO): YES